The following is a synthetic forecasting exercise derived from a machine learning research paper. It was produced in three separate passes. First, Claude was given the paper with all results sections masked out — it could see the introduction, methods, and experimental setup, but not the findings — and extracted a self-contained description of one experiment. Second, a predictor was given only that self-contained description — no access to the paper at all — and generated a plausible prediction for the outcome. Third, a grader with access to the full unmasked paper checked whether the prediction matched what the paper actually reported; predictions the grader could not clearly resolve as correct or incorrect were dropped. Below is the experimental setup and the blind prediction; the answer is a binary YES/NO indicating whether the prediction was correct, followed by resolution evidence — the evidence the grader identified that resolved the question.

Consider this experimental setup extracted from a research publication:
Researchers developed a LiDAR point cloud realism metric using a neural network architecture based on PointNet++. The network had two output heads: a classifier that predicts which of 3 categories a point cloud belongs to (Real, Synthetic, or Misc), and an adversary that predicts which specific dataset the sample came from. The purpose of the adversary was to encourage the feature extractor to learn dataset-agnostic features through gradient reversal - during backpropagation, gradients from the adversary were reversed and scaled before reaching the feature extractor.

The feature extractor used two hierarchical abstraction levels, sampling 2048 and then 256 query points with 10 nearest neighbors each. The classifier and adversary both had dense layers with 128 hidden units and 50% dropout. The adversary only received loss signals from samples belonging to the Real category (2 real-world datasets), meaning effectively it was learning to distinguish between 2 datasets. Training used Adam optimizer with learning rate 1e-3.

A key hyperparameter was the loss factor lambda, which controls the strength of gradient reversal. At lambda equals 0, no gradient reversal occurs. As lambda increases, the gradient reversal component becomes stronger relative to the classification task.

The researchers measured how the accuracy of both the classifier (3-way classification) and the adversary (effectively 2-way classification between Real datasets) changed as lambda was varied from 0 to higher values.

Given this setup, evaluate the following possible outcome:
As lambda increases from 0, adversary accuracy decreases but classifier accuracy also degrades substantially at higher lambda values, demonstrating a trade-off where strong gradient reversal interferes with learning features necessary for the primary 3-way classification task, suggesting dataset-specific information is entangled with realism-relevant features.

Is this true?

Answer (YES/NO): NO